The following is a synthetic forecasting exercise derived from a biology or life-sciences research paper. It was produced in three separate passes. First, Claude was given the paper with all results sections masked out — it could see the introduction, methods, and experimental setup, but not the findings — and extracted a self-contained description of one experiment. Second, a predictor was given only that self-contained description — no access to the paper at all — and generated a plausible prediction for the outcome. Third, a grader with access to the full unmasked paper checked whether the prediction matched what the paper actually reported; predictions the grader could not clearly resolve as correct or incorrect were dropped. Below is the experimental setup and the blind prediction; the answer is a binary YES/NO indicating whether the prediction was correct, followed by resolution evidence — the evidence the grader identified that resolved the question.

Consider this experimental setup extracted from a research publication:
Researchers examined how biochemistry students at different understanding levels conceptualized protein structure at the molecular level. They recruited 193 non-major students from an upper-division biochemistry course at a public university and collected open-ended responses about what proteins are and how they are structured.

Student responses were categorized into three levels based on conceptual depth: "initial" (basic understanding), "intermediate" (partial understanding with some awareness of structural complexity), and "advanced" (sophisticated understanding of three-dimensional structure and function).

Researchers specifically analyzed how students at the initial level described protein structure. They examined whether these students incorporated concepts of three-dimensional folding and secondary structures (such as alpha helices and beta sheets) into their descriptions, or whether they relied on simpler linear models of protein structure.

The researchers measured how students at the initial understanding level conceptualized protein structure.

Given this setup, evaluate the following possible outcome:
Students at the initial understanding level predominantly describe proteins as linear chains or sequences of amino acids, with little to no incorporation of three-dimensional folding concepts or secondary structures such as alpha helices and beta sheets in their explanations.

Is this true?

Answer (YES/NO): YES